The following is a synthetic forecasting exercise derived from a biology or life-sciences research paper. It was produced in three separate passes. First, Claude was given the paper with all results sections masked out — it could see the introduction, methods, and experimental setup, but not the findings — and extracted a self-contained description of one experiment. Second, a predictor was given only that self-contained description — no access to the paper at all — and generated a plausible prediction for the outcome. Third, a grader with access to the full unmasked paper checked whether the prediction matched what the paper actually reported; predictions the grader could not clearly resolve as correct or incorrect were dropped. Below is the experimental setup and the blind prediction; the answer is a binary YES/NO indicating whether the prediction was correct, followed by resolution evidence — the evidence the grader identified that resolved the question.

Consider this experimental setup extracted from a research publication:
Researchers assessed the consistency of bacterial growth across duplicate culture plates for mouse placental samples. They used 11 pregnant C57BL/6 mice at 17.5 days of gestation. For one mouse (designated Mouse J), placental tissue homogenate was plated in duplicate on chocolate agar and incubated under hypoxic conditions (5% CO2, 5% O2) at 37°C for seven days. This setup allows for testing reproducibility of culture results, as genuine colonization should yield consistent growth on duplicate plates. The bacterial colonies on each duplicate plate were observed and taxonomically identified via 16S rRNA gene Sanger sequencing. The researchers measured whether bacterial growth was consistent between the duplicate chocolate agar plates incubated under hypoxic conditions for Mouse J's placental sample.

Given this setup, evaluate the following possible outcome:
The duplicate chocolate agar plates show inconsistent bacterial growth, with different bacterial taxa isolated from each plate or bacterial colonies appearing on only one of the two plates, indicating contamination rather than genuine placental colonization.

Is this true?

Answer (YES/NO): YES